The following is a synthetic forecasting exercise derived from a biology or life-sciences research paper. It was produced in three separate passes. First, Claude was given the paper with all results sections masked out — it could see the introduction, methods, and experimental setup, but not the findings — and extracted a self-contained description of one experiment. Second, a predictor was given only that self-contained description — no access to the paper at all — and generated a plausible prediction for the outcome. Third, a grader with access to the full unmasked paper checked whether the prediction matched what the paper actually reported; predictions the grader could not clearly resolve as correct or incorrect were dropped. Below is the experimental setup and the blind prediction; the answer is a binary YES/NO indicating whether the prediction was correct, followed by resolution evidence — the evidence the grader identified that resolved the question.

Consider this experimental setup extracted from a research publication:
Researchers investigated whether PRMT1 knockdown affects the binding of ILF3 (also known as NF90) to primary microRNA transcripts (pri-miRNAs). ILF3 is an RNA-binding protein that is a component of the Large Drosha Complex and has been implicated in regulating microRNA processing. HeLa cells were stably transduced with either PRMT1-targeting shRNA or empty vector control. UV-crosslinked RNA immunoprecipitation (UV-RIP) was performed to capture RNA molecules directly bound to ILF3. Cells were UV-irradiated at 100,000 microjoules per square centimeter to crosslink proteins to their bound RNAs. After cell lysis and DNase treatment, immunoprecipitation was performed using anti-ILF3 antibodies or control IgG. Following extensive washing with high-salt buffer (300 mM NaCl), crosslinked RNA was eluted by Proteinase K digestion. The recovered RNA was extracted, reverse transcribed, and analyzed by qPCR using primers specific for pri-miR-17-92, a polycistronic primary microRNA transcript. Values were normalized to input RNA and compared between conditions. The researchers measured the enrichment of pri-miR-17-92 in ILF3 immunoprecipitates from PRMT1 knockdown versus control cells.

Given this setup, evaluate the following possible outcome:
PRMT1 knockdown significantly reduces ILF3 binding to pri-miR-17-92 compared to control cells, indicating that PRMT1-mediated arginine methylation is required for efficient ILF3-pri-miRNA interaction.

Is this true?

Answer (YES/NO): YES